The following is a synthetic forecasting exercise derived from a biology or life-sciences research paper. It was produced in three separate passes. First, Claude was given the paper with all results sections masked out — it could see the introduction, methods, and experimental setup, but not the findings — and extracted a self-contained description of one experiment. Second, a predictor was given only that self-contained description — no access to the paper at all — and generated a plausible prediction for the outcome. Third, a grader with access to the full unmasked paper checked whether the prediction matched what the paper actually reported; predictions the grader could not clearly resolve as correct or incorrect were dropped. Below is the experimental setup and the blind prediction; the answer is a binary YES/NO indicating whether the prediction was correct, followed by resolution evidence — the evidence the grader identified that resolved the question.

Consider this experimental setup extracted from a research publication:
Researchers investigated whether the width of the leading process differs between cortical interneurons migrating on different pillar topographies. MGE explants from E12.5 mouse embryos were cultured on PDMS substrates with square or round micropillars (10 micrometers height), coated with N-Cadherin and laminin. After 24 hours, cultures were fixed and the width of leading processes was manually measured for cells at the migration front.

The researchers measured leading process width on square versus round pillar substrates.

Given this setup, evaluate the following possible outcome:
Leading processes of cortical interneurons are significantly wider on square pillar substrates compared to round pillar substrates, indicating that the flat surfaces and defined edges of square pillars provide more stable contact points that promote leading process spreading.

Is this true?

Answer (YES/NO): NO